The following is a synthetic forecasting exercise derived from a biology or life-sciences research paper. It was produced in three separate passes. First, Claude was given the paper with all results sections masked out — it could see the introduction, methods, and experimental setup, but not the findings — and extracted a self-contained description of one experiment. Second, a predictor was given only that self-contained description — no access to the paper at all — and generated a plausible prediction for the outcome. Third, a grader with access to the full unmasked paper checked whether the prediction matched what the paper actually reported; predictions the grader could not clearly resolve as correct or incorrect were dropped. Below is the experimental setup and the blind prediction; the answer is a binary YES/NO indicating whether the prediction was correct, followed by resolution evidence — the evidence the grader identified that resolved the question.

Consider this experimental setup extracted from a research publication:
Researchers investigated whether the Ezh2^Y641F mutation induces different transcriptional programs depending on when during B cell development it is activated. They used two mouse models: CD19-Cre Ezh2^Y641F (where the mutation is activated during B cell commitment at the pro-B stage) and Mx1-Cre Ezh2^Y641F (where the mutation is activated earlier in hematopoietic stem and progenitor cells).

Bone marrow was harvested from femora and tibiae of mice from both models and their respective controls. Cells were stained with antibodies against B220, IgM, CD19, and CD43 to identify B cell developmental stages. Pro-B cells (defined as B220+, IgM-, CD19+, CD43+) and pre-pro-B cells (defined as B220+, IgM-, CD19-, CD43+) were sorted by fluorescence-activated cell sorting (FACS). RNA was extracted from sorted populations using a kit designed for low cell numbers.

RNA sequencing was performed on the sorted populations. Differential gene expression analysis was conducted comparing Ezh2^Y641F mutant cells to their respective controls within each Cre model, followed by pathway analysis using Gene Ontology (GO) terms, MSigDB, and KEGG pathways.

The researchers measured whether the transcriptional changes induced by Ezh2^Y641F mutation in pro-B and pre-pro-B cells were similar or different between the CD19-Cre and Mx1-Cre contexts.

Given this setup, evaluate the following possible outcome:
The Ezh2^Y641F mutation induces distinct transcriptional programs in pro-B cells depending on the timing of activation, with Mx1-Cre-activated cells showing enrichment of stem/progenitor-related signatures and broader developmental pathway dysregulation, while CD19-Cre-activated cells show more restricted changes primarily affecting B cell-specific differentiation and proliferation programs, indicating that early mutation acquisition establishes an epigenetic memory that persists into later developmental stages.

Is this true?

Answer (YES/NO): NO